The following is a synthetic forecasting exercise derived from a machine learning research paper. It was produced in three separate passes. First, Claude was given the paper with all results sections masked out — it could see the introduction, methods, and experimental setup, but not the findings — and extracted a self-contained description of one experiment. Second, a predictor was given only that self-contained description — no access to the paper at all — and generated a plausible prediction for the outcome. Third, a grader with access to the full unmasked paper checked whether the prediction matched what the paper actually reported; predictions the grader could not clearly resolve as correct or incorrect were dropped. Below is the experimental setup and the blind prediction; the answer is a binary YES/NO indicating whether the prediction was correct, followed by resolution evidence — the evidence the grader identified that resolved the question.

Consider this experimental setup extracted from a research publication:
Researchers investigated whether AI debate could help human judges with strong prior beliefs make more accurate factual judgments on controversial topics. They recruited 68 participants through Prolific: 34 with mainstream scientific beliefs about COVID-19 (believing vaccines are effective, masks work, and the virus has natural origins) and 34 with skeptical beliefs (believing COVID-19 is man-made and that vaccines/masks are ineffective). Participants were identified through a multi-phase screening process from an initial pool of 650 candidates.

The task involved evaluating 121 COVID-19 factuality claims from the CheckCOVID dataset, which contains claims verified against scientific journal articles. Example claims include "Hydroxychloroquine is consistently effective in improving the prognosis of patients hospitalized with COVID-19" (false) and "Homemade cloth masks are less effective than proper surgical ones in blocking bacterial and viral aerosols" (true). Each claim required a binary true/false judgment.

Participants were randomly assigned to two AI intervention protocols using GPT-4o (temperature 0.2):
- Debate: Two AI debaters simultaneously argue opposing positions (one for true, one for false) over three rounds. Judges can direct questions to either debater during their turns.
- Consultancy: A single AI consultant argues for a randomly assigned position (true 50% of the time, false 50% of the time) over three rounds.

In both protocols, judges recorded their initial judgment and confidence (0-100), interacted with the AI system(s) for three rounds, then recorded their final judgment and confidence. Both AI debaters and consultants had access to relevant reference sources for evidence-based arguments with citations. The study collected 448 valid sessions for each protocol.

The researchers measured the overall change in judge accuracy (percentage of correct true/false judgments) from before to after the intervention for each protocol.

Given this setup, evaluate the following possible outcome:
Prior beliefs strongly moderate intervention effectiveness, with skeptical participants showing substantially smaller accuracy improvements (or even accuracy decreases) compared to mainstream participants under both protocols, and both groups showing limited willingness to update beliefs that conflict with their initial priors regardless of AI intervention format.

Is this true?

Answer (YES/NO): NO